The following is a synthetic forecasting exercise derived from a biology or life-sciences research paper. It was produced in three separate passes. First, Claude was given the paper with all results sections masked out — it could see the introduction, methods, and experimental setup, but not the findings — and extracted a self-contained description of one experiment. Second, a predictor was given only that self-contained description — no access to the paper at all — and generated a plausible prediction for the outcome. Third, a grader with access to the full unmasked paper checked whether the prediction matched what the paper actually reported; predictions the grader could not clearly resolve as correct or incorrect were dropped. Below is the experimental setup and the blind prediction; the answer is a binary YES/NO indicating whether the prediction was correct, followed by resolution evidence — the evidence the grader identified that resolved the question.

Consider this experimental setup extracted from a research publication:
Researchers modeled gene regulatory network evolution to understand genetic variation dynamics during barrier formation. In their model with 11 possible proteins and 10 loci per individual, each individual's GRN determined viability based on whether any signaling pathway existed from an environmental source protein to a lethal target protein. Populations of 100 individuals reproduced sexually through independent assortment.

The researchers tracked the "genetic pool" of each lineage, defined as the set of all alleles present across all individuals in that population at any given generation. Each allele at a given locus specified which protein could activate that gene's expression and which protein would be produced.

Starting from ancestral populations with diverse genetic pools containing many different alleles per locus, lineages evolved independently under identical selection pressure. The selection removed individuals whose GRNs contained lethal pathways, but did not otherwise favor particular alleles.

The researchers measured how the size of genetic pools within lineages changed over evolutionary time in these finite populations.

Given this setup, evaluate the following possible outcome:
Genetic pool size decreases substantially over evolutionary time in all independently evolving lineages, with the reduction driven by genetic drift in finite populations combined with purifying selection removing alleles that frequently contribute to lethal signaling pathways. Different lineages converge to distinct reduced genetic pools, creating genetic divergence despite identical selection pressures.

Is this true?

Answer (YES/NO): NO